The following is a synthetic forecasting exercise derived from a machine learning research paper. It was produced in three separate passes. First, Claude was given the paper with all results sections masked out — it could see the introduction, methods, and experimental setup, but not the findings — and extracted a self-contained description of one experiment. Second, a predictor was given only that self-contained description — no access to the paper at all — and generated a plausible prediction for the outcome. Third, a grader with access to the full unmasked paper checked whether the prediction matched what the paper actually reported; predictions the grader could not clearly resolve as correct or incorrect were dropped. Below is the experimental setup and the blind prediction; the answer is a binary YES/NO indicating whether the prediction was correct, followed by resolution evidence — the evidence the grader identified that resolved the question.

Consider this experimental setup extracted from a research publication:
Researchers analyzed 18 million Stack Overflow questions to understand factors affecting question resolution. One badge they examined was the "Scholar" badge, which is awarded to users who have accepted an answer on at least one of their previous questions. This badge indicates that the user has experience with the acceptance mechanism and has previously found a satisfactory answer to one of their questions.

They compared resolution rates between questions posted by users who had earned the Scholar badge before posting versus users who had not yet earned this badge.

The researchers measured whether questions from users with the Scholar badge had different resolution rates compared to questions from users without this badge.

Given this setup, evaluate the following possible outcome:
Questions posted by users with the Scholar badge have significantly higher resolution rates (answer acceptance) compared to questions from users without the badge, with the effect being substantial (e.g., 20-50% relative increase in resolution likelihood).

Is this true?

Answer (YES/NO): NO